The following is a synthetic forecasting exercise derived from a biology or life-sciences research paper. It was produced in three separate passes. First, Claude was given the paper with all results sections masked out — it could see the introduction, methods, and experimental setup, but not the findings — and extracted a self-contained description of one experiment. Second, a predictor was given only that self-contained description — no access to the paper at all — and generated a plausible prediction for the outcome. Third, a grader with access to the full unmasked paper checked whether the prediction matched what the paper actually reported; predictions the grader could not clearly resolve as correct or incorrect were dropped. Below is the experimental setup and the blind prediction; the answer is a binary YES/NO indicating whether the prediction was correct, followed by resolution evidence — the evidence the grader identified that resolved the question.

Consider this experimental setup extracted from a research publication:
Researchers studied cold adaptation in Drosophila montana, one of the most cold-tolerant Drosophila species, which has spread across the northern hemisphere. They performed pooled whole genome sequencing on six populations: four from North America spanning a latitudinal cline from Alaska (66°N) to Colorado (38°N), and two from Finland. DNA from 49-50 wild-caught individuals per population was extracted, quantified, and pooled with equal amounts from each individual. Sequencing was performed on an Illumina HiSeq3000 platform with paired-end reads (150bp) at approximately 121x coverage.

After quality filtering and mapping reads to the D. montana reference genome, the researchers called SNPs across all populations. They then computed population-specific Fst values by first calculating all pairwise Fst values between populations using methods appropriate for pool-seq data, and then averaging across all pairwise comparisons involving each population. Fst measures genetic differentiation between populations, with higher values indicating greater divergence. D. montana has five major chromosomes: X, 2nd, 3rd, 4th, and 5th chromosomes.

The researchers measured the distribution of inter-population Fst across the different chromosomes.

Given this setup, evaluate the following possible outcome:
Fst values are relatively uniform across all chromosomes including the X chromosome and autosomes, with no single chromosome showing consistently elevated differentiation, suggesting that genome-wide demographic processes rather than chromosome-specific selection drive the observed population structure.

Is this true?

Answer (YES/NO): NO